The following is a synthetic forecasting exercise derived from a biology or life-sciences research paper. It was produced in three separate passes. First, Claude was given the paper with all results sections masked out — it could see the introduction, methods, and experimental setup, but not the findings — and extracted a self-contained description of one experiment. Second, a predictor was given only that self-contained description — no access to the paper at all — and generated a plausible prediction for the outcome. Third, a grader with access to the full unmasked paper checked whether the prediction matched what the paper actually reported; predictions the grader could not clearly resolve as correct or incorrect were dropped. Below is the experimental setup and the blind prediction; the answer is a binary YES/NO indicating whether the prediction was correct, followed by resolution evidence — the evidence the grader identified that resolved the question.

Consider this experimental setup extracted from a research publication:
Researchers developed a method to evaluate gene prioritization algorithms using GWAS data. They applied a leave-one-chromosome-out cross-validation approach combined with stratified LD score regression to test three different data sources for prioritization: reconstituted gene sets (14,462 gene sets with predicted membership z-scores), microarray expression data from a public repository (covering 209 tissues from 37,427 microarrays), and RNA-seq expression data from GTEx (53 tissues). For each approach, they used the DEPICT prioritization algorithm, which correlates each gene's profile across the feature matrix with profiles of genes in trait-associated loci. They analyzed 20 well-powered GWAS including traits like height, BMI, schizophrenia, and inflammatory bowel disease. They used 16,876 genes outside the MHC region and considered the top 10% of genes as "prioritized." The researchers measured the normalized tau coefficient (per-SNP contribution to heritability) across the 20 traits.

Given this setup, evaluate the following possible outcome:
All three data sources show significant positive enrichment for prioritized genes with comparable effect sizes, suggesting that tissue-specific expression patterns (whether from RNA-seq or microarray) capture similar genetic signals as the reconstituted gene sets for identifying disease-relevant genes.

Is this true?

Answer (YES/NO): YES